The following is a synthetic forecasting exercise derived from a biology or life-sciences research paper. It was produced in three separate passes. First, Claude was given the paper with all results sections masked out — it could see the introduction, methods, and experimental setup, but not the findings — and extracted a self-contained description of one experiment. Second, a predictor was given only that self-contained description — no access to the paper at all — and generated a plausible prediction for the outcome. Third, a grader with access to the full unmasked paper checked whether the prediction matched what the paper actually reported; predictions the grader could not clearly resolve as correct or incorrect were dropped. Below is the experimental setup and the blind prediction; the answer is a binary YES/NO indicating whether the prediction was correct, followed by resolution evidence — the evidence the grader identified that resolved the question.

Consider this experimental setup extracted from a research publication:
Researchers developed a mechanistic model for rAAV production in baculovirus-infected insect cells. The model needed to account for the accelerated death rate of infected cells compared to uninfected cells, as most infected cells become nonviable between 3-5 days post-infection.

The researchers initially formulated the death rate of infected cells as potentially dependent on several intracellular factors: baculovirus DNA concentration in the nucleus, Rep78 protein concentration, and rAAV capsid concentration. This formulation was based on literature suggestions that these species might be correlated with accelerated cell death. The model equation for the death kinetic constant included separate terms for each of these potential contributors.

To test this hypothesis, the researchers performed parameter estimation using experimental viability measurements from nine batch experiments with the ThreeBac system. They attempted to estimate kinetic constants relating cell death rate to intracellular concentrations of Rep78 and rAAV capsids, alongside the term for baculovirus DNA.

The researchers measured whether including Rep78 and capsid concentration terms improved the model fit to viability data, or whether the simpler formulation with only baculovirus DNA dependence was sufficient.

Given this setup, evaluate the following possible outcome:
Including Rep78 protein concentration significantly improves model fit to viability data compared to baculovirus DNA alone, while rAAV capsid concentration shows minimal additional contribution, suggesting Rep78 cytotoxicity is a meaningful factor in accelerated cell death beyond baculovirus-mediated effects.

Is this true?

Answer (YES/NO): NO